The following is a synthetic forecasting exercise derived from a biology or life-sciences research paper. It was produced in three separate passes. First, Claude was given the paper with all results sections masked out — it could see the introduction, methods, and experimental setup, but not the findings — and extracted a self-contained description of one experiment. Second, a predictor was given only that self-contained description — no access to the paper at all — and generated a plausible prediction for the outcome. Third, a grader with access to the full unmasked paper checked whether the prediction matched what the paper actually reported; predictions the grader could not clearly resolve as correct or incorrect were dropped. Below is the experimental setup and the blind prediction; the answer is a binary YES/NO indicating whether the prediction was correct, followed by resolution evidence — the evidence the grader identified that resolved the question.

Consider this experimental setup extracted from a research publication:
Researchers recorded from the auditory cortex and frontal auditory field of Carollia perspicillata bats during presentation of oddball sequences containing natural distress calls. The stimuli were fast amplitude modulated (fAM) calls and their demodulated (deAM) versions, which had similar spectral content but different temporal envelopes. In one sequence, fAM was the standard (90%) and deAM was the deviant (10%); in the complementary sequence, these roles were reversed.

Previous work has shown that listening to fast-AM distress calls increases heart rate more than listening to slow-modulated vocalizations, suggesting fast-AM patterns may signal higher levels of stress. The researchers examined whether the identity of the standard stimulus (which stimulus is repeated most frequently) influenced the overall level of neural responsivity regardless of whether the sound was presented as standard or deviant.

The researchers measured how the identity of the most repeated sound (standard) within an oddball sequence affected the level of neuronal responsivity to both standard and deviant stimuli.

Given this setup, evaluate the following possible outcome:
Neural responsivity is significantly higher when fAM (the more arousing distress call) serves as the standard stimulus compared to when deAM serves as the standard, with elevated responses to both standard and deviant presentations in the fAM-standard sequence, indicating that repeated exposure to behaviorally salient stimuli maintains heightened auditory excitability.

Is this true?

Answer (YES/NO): NO